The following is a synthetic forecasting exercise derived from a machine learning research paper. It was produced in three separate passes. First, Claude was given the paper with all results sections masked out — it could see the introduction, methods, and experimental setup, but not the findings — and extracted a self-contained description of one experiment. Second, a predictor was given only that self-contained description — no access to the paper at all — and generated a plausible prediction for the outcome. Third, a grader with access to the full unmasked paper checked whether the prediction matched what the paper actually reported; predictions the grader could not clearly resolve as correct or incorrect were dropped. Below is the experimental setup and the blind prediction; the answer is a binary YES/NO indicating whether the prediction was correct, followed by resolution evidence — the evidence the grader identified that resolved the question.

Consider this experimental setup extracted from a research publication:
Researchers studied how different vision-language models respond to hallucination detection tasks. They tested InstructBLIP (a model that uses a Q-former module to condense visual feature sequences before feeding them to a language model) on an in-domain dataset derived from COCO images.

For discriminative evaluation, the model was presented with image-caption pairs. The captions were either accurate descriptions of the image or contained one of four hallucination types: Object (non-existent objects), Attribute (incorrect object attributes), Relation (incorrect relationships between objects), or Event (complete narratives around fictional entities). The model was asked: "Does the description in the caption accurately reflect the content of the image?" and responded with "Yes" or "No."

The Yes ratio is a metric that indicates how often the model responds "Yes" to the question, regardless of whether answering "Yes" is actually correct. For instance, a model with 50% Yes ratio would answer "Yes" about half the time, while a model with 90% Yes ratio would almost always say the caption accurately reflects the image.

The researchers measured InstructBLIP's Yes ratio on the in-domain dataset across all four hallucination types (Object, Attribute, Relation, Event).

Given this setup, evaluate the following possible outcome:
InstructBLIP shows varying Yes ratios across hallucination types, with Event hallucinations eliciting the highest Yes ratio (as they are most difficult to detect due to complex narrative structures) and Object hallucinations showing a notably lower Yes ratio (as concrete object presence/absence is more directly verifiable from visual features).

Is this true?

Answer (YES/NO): NO